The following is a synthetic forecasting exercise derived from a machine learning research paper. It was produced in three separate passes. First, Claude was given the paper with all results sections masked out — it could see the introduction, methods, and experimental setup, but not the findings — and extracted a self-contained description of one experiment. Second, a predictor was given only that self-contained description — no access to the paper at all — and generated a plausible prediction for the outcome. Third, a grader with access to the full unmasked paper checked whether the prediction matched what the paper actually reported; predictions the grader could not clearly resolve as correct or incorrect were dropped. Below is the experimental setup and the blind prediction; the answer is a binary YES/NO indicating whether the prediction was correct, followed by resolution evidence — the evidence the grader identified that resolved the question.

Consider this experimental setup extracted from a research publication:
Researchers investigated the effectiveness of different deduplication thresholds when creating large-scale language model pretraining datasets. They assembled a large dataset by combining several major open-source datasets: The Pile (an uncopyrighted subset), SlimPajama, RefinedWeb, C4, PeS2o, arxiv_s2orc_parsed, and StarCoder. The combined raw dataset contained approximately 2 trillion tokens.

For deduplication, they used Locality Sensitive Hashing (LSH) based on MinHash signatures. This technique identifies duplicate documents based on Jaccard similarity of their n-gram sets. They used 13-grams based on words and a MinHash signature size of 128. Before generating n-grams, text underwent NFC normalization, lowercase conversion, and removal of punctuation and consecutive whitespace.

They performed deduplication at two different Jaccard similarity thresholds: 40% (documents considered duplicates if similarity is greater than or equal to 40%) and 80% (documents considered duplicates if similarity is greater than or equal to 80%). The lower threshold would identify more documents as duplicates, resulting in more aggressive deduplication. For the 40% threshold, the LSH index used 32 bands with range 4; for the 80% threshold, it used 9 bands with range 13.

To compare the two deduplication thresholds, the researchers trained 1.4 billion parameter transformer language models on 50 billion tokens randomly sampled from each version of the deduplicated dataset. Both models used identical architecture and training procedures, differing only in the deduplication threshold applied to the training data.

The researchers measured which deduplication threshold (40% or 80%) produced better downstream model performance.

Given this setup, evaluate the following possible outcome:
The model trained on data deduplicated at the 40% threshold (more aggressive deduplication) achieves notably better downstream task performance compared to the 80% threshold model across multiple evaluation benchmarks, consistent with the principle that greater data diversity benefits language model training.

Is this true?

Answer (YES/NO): NO